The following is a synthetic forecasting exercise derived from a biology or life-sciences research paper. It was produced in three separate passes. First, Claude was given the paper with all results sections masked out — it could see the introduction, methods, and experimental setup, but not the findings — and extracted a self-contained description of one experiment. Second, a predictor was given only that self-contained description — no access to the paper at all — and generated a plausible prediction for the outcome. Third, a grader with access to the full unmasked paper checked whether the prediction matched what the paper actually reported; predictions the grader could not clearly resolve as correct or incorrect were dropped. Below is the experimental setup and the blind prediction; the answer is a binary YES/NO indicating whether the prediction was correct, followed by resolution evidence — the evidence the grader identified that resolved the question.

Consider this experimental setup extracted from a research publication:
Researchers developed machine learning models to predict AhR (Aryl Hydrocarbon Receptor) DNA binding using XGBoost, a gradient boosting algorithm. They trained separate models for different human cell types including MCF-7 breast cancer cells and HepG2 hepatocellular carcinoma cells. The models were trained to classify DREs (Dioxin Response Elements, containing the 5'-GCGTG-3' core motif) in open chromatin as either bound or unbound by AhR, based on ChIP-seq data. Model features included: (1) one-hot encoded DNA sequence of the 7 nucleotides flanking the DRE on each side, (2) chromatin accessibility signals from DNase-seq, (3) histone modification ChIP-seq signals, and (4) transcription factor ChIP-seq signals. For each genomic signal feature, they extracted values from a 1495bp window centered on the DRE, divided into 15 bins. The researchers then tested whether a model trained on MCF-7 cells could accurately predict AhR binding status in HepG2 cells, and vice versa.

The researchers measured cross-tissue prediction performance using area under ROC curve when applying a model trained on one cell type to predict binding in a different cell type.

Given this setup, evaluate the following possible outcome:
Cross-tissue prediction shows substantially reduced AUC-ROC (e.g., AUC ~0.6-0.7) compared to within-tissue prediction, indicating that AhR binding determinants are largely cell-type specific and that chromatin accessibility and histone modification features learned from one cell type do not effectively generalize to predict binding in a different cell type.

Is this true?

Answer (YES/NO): NO